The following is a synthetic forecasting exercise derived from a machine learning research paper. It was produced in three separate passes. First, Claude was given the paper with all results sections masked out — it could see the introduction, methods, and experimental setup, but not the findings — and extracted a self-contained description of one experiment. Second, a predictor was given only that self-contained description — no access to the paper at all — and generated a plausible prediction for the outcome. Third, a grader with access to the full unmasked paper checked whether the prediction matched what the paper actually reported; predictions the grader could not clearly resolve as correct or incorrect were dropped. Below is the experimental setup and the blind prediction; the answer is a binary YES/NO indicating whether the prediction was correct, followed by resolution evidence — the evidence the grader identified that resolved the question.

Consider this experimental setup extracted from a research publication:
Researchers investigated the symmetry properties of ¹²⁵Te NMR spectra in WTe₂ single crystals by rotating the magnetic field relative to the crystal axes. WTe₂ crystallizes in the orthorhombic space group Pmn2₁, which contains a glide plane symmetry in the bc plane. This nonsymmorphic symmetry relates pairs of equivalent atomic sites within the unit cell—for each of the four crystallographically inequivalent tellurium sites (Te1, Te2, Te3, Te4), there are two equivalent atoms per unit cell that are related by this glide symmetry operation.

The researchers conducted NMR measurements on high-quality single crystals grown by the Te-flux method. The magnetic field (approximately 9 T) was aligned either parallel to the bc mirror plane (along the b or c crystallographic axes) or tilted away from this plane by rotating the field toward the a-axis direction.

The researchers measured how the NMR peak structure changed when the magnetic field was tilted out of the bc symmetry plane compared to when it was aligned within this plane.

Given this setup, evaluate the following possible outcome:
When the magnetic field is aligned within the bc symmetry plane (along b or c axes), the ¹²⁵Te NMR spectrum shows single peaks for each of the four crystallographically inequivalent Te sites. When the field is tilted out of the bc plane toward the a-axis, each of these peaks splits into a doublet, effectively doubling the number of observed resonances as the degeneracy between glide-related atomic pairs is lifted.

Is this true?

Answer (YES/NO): NO